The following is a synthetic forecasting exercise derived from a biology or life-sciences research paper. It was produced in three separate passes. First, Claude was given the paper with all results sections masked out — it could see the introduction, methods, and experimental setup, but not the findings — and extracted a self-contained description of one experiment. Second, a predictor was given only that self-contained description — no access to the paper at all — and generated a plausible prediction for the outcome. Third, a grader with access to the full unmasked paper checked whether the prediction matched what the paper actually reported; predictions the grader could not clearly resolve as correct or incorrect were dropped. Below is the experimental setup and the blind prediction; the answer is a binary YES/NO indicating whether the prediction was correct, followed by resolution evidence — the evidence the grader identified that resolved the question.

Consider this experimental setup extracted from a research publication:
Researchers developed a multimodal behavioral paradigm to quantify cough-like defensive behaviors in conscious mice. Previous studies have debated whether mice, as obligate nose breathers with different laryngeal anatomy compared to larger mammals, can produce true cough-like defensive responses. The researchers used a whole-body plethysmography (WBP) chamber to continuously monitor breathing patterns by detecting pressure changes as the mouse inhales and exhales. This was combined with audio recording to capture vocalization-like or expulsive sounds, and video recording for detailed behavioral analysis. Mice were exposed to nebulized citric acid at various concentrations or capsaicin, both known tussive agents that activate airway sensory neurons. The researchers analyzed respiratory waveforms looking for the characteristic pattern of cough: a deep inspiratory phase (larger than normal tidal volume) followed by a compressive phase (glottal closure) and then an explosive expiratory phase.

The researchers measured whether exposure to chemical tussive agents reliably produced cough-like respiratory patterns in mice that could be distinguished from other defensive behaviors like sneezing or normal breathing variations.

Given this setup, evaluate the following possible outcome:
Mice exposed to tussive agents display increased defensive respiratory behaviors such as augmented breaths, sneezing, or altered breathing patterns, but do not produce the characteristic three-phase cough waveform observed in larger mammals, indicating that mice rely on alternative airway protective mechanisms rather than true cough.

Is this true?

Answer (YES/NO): NO